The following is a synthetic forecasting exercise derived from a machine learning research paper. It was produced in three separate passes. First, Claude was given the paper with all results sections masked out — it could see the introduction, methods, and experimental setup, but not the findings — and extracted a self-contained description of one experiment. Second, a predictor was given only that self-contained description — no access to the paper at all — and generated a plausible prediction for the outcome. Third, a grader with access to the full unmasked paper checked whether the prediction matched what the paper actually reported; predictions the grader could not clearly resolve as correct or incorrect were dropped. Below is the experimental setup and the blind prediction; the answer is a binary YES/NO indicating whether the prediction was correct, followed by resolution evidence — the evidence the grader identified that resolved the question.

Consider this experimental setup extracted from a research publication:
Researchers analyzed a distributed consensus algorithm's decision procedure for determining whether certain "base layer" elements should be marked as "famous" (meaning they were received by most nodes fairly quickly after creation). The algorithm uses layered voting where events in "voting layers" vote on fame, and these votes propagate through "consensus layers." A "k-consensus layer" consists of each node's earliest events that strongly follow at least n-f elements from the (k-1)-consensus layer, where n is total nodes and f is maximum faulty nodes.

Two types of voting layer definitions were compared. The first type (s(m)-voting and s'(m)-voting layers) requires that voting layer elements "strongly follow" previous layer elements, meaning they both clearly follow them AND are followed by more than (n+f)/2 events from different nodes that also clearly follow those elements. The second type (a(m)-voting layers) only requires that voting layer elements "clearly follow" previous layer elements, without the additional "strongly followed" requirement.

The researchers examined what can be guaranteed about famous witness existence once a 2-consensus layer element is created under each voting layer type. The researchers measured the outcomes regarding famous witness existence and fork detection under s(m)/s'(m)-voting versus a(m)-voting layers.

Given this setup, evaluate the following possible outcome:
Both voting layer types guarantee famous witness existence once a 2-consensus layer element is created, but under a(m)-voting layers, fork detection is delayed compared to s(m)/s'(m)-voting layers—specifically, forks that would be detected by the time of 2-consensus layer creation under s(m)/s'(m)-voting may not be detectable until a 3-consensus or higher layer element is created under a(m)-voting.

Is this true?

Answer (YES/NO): NO